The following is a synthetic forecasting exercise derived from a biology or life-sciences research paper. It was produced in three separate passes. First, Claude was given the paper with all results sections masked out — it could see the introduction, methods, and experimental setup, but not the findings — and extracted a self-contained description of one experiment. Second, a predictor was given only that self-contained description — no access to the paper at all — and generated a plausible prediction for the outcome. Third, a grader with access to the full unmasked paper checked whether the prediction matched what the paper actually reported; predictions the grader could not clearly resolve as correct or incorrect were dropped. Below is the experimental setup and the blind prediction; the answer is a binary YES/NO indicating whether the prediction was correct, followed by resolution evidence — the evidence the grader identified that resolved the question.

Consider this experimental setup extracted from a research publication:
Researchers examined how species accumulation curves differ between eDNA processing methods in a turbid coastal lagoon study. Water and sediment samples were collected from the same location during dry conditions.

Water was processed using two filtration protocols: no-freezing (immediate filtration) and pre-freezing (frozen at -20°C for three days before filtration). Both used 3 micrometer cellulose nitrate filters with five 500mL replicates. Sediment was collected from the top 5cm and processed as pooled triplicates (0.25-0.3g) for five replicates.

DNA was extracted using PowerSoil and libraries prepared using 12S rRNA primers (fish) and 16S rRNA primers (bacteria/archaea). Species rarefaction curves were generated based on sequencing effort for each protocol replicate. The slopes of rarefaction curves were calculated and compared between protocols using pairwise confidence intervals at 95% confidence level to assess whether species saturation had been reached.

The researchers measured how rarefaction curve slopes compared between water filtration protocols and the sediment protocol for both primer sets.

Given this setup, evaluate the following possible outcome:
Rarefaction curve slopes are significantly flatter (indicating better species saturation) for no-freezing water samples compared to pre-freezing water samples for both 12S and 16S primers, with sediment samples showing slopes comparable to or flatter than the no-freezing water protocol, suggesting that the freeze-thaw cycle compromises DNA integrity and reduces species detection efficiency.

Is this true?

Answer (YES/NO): NO